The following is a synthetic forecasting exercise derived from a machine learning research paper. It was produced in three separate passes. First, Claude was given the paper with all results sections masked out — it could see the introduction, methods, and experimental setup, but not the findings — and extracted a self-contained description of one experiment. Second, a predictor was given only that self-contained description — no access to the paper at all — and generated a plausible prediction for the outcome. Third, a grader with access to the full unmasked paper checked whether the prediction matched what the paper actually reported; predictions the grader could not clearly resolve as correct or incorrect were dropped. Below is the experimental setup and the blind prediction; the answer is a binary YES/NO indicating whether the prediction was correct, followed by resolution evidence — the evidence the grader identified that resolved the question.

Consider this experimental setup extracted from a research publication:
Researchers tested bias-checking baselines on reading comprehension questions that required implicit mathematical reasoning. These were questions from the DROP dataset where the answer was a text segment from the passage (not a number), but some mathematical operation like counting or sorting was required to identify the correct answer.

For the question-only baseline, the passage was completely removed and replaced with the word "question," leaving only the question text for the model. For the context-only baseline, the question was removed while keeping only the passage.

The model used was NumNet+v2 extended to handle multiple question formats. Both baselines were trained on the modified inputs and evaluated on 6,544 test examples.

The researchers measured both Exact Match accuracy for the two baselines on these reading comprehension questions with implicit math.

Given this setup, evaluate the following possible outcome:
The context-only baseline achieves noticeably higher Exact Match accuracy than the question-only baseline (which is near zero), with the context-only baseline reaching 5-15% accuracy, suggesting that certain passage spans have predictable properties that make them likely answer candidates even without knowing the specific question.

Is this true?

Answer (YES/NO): NO